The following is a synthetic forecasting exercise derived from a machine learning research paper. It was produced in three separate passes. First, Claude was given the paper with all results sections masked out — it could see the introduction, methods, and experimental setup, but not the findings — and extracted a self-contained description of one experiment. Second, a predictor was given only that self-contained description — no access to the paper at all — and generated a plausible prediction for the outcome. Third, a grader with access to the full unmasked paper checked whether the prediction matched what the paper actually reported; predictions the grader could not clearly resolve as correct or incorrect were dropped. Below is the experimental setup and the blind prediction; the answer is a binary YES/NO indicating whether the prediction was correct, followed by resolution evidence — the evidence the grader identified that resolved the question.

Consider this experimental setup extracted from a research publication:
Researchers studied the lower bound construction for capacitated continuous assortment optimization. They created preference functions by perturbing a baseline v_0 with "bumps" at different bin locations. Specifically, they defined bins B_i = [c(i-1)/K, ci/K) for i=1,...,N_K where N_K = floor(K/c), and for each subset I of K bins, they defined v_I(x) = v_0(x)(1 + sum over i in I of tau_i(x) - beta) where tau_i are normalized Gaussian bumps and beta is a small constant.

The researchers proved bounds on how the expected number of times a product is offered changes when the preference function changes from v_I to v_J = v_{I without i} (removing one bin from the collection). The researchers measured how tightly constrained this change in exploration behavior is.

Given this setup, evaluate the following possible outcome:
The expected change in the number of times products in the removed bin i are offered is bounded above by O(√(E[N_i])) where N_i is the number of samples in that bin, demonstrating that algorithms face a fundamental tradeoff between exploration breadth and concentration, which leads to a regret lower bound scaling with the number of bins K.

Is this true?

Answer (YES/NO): NO